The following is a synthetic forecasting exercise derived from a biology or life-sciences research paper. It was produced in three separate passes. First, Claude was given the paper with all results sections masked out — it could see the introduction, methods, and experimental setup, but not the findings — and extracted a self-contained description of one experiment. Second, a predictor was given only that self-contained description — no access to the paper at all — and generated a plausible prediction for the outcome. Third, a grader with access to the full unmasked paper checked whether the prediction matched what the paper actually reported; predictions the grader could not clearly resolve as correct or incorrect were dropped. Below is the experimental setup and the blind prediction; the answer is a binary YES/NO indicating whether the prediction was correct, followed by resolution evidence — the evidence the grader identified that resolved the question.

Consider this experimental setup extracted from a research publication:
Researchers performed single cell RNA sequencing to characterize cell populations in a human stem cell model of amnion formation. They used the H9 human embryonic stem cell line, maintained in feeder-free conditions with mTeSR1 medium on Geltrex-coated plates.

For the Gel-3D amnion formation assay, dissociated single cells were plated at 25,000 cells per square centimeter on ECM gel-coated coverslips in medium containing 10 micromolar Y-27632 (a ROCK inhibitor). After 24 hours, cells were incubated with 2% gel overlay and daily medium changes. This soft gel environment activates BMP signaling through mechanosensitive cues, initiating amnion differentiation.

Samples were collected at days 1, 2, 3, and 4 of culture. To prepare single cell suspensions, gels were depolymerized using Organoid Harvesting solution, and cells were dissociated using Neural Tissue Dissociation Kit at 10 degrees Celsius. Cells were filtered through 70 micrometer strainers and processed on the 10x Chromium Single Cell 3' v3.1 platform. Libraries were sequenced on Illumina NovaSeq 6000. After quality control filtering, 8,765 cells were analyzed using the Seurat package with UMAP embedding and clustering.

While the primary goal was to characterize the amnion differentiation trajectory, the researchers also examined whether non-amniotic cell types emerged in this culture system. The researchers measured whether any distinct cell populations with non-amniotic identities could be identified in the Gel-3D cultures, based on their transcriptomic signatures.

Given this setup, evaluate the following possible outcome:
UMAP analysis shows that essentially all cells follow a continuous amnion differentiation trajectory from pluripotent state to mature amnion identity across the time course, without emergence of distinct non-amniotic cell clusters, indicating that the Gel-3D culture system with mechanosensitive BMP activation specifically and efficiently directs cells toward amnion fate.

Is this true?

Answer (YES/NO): NO